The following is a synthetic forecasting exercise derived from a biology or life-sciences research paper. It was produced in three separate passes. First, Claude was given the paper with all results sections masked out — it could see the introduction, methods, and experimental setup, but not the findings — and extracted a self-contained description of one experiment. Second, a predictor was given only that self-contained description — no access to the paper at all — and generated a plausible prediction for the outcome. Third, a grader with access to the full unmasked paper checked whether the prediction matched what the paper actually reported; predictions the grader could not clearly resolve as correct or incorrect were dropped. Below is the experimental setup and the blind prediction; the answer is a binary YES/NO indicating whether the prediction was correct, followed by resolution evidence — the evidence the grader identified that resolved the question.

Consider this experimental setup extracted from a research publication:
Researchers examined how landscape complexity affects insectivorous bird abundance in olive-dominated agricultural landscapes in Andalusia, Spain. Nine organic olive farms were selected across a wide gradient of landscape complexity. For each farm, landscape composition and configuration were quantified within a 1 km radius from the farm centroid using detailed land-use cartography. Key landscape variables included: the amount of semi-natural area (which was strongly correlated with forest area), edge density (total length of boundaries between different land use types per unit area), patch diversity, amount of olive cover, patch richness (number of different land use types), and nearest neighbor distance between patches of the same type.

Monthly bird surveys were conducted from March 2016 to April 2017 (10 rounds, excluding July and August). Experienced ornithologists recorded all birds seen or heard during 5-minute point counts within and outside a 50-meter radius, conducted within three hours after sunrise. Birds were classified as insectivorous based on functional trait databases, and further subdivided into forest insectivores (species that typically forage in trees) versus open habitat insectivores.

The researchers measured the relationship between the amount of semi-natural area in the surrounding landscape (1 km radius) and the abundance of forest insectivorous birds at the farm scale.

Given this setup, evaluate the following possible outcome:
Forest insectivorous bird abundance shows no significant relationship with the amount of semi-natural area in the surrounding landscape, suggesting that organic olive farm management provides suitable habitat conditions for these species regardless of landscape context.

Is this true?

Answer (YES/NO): YES